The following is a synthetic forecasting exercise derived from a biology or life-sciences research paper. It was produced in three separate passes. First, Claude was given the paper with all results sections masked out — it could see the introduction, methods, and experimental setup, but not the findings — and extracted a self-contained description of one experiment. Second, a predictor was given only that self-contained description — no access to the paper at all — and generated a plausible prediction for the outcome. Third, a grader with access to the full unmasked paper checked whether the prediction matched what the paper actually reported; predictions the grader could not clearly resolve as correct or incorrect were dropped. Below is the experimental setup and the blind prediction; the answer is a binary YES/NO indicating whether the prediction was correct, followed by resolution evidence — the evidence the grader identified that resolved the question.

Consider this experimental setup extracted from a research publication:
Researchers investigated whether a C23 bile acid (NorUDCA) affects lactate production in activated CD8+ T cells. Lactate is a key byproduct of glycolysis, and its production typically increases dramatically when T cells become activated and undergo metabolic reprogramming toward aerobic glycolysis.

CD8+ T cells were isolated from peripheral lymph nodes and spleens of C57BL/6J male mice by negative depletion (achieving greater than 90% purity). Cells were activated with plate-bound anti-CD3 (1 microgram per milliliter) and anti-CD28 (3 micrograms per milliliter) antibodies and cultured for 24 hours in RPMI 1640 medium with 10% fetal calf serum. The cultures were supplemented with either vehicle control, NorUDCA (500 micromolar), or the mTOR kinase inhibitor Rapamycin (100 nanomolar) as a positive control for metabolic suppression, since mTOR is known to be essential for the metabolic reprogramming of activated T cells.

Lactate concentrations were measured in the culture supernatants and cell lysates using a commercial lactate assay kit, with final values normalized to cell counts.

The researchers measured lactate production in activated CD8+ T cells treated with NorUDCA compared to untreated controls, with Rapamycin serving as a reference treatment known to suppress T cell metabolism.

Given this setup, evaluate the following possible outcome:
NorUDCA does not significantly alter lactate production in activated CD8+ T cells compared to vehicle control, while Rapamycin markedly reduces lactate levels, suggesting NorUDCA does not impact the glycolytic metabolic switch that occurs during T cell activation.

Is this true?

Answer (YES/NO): NO